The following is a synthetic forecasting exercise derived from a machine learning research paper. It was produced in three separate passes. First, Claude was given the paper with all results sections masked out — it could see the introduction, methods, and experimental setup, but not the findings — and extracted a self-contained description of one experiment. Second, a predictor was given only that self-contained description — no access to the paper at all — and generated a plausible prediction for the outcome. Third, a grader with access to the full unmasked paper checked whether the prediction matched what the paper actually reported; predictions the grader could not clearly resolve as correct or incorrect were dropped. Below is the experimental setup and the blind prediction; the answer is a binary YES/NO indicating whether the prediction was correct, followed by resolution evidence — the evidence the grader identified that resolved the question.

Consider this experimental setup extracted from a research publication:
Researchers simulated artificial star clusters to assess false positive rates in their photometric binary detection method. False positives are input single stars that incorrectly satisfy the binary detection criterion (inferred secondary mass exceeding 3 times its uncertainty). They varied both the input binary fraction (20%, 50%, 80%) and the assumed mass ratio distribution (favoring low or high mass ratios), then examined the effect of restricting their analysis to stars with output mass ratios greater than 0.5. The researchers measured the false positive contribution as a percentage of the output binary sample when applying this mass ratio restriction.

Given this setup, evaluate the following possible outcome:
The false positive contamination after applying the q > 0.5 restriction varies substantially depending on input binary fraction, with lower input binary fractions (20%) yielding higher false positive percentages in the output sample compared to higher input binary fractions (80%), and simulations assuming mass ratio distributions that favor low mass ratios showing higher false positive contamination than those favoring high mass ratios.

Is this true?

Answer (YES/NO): NO